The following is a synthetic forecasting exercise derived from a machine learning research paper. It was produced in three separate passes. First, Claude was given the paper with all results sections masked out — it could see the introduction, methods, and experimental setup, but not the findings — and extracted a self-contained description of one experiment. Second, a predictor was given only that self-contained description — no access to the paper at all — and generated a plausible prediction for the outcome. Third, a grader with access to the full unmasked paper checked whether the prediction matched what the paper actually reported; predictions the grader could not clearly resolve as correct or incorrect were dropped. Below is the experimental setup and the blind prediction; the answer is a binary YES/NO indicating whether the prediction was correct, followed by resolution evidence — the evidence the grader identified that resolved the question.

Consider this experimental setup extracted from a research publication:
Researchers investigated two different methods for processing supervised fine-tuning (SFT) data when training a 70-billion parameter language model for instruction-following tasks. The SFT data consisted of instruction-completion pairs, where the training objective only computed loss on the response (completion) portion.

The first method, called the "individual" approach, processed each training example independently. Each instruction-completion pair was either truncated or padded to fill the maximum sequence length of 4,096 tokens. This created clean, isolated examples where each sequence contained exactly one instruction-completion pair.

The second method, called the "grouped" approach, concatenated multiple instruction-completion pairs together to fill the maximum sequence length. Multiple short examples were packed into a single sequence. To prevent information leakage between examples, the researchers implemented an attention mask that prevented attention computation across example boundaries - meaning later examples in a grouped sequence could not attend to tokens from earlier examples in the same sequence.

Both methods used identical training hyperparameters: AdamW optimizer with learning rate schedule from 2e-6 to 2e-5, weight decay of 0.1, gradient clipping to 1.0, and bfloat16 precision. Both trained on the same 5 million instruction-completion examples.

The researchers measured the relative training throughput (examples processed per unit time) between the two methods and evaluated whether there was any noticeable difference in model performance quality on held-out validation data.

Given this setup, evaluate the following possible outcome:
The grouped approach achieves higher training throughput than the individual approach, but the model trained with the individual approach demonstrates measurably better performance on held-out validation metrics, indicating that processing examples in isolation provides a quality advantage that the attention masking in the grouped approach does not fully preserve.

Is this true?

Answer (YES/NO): NO